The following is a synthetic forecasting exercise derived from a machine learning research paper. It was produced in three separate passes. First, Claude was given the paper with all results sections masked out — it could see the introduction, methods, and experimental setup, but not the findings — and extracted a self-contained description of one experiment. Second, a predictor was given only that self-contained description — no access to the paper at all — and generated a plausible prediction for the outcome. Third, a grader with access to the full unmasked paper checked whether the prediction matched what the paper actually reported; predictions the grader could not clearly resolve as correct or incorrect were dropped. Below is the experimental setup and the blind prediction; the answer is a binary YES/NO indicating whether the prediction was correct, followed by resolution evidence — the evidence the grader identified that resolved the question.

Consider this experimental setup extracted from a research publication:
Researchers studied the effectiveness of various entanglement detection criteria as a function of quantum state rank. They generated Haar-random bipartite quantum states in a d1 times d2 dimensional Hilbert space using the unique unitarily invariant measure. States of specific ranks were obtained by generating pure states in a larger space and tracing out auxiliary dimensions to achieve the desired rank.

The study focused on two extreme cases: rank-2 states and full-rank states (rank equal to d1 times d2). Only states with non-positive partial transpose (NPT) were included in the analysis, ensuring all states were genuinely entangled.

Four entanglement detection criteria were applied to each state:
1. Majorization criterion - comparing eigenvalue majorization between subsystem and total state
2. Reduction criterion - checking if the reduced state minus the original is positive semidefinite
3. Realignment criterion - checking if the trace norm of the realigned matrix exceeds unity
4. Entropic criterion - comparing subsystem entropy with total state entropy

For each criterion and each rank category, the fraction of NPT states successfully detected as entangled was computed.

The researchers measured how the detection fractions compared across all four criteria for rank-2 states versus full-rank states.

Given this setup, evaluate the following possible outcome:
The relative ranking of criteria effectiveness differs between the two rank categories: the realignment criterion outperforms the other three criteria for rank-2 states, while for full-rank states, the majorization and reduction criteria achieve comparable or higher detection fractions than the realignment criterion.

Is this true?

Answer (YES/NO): NO